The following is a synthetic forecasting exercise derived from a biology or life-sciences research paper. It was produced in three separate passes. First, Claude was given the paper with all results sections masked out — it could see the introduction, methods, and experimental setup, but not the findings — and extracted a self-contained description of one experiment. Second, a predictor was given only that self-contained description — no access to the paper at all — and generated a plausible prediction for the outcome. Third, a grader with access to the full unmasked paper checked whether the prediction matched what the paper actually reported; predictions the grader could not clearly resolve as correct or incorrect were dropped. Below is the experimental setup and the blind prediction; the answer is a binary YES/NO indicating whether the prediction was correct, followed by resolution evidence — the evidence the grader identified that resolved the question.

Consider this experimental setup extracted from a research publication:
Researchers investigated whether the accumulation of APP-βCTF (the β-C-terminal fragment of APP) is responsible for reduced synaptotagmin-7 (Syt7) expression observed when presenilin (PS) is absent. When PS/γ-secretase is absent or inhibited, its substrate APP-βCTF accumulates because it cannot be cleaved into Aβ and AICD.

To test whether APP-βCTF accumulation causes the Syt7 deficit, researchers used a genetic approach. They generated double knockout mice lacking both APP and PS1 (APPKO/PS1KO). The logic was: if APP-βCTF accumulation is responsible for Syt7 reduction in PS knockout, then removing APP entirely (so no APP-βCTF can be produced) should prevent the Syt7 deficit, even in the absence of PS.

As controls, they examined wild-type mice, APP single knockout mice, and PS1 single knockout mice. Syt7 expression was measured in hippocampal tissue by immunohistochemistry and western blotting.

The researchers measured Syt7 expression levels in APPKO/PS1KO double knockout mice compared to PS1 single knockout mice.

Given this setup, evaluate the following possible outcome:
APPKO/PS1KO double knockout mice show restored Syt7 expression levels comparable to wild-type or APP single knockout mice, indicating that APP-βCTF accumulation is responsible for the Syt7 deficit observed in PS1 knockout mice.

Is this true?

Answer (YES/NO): YES